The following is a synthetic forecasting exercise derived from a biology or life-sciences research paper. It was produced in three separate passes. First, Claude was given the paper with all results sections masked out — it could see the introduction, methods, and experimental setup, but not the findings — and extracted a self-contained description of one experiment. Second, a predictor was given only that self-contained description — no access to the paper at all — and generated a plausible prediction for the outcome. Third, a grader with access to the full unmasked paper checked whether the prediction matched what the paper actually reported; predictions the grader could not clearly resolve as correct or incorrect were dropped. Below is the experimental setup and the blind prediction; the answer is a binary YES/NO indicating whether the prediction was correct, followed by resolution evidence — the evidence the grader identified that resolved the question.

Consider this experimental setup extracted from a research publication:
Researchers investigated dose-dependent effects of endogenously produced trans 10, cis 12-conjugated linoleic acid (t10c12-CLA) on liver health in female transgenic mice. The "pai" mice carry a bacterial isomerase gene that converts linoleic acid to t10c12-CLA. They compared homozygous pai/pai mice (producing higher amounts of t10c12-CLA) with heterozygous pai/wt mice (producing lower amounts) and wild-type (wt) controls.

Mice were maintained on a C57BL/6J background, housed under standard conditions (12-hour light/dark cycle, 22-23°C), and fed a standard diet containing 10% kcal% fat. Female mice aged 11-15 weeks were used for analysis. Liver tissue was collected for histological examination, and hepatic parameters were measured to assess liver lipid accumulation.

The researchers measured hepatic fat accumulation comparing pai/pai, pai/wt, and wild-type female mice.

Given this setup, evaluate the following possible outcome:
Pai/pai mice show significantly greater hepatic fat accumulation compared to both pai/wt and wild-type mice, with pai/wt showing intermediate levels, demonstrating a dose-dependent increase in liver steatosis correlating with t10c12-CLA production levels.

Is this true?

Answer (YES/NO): NO